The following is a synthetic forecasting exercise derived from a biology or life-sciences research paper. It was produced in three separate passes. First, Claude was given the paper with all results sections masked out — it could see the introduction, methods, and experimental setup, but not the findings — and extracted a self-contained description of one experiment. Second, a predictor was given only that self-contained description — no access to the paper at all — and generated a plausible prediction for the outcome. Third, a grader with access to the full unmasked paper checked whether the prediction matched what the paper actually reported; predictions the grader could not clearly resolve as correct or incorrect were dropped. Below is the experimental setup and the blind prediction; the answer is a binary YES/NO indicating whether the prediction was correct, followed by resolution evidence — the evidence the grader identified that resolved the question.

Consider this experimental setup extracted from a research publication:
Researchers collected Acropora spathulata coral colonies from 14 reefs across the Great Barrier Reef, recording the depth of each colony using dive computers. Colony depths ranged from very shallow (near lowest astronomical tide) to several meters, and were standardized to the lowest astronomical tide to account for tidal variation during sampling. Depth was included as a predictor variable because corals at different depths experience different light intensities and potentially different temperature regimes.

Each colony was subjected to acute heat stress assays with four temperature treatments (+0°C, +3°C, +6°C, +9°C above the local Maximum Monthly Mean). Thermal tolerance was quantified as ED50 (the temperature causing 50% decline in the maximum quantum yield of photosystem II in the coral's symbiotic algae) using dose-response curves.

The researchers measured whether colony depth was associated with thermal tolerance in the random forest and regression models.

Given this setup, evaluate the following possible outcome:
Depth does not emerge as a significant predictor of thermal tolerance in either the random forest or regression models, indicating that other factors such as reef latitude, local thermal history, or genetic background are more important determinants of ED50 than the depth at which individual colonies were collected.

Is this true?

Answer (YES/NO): NO